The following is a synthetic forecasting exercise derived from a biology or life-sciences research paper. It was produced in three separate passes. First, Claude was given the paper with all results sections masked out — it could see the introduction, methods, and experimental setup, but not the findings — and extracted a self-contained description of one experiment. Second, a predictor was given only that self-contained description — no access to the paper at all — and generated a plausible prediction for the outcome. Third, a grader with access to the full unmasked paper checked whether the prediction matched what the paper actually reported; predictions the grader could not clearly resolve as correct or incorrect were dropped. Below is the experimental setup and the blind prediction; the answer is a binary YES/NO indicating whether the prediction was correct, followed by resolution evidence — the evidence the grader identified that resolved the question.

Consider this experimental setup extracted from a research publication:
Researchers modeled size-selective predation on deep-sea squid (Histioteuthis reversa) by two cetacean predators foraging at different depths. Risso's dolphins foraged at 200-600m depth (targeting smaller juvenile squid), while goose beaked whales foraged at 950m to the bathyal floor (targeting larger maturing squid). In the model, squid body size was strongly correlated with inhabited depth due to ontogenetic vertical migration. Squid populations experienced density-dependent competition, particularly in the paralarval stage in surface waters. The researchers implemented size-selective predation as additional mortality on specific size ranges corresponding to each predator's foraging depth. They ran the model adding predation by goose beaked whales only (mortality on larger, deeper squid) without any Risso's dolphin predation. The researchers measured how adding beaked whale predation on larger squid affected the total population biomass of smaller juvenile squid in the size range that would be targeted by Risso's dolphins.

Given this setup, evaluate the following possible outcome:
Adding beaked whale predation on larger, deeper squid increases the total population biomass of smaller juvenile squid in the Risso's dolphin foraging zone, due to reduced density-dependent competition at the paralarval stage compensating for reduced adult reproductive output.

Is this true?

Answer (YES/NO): YES